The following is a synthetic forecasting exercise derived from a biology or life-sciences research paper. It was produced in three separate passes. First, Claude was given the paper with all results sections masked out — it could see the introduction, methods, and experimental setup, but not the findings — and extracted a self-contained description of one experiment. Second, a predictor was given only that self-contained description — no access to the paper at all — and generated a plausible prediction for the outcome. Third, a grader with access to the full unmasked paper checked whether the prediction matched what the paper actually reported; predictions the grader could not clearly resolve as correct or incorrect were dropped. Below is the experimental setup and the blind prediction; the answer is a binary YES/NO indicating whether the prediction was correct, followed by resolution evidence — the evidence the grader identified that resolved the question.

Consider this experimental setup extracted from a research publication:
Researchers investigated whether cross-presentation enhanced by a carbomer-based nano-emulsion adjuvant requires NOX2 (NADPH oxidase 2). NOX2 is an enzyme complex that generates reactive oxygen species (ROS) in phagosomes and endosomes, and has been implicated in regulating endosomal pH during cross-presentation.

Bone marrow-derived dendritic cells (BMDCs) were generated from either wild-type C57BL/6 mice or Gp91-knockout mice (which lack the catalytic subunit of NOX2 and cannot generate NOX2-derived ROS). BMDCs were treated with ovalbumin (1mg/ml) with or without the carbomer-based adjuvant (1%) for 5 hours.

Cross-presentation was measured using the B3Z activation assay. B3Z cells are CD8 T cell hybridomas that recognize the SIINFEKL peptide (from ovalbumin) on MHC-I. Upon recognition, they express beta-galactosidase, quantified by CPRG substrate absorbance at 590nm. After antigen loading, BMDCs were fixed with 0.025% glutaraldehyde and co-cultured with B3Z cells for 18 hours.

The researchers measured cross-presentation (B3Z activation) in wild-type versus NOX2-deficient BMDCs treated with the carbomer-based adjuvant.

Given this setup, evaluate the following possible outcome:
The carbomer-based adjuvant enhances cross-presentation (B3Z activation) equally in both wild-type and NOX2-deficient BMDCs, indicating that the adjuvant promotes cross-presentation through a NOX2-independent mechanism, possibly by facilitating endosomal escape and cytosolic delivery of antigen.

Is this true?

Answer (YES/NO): NO